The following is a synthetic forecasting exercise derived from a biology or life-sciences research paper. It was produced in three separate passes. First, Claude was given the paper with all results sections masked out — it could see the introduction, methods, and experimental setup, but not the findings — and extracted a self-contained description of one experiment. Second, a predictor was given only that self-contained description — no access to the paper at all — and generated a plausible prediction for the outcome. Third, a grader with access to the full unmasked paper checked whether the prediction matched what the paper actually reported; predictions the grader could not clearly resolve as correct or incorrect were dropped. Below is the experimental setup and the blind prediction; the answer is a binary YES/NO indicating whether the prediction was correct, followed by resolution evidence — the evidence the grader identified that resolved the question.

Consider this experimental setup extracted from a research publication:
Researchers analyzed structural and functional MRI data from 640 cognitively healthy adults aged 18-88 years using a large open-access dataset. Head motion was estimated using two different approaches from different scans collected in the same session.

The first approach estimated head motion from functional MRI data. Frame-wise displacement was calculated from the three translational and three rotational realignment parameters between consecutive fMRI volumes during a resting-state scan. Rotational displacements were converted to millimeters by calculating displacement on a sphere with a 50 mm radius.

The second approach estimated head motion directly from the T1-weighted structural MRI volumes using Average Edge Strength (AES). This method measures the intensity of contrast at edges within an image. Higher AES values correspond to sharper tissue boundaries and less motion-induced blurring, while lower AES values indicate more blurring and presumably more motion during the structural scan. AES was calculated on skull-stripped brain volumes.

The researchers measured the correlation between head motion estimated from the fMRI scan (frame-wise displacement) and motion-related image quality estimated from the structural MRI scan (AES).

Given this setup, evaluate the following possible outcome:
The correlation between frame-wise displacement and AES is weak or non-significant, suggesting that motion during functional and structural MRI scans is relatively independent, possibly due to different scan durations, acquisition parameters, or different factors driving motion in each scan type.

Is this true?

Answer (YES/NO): YES